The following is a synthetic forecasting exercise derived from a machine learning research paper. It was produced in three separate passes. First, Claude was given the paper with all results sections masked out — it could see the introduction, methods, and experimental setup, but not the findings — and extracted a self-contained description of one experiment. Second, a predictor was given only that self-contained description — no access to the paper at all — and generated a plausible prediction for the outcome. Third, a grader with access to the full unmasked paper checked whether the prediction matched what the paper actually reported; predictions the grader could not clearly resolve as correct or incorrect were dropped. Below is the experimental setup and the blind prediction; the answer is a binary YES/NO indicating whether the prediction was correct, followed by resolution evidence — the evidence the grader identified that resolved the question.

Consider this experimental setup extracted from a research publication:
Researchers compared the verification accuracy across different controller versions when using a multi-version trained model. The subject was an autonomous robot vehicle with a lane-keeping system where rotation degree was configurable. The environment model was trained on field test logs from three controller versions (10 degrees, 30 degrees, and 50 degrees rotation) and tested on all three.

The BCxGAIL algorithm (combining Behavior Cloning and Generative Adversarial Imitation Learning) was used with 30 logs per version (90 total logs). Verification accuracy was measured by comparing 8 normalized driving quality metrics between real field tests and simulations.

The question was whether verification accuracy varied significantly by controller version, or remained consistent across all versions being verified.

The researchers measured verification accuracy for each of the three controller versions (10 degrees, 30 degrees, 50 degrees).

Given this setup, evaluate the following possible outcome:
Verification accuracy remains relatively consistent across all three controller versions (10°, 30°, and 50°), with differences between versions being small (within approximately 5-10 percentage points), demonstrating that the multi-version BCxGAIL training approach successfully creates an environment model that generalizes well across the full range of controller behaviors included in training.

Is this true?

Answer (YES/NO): YES